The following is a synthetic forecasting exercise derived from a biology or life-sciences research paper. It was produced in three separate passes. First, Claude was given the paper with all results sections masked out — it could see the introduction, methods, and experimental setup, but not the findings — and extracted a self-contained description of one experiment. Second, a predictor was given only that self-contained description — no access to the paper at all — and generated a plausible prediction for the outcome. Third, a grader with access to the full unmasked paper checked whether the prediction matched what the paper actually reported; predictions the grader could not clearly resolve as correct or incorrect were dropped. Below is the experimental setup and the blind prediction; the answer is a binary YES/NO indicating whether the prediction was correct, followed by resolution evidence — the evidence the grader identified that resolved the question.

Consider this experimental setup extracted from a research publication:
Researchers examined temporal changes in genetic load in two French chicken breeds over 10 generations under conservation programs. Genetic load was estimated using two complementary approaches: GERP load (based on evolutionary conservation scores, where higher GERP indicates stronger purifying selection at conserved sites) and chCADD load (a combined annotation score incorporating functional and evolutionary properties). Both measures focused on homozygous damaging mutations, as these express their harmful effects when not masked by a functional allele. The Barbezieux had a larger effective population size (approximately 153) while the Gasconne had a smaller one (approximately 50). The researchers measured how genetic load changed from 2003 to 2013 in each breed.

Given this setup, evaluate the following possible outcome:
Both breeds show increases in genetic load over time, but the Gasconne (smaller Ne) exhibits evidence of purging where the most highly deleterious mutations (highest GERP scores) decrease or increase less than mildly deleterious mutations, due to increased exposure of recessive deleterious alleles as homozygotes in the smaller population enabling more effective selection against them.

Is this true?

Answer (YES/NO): NO